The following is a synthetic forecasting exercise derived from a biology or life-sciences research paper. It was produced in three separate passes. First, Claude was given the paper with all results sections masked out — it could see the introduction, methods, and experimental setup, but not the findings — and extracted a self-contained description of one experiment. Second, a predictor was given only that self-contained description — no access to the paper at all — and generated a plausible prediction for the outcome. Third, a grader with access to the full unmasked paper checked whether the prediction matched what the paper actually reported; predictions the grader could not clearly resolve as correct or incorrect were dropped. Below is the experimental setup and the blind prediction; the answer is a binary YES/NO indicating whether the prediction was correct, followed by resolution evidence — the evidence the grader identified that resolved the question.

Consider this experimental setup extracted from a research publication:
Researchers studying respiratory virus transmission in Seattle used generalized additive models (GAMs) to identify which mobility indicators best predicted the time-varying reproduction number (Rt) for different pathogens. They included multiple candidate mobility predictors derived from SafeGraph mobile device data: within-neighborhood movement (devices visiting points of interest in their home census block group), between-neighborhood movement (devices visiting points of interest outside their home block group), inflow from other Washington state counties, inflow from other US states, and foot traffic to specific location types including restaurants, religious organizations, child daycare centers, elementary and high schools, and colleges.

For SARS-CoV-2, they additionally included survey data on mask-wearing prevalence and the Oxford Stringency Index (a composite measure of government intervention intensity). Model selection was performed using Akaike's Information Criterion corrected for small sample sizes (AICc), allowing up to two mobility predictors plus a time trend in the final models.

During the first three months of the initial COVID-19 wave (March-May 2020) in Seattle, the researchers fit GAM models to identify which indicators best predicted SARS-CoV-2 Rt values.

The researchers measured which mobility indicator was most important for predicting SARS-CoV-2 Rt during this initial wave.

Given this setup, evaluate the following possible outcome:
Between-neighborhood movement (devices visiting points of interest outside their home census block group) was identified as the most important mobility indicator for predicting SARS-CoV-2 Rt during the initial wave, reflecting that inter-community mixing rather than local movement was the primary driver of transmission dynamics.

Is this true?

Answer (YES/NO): NO